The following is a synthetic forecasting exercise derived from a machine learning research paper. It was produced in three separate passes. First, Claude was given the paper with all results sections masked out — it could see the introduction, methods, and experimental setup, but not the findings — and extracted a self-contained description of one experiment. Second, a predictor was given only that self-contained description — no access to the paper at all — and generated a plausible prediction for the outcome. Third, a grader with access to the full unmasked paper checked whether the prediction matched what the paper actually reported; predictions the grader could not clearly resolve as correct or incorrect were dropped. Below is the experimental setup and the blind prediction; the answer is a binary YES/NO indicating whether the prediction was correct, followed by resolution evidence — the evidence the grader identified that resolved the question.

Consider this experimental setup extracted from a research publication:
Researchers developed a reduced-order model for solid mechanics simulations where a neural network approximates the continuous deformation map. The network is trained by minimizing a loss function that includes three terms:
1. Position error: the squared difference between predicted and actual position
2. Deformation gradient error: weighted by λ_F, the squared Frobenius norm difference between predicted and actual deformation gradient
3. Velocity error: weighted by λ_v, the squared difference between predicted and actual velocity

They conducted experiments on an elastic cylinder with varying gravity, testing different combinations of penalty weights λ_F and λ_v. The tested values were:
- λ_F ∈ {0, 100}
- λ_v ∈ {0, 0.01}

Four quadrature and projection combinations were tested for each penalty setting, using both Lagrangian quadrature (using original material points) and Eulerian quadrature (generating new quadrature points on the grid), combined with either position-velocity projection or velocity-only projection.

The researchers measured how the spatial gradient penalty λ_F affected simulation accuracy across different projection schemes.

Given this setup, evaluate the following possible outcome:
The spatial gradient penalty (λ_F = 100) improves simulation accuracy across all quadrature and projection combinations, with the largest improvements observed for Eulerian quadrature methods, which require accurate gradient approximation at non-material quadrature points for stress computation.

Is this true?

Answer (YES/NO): NO